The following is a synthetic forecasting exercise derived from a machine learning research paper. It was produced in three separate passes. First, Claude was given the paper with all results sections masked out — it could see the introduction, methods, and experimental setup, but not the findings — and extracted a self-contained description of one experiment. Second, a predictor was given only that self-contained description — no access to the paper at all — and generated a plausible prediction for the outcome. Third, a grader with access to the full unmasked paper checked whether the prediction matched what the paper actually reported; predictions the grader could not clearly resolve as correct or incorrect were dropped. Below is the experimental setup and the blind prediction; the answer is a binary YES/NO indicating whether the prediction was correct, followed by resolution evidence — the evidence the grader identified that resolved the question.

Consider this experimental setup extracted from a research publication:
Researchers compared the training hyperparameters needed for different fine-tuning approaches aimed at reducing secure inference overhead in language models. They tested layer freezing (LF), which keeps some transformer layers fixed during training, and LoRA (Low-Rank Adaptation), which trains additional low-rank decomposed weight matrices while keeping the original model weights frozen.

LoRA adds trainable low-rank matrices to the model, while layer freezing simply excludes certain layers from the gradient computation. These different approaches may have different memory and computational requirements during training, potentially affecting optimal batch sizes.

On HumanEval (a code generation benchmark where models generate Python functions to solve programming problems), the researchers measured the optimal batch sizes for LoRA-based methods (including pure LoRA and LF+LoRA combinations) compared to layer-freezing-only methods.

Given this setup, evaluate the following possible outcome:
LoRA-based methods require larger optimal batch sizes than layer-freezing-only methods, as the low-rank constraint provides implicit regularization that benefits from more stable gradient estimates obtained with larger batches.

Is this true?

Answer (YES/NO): NO